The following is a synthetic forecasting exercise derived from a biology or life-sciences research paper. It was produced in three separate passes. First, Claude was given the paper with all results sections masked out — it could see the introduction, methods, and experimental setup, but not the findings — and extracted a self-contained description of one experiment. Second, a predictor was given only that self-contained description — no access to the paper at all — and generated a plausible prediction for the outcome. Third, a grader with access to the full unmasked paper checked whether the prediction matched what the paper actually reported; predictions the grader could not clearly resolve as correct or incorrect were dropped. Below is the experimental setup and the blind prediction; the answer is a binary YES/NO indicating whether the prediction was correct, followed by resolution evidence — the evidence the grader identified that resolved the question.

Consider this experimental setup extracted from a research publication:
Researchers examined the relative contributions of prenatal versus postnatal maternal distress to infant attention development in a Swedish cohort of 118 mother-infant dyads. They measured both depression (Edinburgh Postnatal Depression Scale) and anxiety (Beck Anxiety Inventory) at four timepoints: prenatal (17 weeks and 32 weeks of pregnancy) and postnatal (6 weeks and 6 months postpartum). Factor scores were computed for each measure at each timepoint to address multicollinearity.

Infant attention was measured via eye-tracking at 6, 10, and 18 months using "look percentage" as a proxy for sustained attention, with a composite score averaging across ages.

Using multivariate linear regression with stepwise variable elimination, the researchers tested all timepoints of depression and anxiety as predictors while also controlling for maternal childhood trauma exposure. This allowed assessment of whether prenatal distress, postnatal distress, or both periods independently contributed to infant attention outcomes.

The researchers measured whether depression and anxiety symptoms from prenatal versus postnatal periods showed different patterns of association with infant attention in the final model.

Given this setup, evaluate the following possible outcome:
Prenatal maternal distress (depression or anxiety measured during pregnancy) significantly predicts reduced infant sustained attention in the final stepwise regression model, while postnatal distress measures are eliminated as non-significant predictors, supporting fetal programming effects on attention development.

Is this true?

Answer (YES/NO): NO